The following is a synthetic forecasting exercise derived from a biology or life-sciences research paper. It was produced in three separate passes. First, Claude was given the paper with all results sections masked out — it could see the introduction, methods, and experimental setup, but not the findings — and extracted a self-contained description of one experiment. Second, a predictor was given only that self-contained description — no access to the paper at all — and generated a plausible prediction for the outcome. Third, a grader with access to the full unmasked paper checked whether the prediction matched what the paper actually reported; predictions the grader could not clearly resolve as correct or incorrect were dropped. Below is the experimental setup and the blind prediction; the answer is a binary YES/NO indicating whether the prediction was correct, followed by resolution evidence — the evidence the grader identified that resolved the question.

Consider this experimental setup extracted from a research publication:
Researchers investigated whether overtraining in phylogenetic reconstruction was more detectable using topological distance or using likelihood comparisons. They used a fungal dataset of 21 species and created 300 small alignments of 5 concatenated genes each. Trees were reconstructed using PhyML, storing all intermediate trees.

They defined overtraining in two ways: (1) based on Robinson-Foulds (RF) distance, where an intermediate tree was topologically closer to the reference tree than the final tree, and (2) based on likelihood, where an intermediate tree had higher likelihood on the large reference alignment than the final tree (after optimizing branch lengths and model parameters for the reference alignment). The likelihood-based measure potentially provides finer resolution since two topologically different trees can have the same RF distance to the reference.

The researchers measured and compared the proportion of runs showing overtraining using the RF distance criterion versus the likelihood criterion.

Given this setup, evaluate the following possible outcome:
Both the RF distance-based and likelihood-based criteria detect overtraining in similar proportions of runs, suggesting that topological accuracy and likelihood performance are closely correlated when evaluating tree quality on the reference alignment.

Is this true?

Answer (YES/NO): NO